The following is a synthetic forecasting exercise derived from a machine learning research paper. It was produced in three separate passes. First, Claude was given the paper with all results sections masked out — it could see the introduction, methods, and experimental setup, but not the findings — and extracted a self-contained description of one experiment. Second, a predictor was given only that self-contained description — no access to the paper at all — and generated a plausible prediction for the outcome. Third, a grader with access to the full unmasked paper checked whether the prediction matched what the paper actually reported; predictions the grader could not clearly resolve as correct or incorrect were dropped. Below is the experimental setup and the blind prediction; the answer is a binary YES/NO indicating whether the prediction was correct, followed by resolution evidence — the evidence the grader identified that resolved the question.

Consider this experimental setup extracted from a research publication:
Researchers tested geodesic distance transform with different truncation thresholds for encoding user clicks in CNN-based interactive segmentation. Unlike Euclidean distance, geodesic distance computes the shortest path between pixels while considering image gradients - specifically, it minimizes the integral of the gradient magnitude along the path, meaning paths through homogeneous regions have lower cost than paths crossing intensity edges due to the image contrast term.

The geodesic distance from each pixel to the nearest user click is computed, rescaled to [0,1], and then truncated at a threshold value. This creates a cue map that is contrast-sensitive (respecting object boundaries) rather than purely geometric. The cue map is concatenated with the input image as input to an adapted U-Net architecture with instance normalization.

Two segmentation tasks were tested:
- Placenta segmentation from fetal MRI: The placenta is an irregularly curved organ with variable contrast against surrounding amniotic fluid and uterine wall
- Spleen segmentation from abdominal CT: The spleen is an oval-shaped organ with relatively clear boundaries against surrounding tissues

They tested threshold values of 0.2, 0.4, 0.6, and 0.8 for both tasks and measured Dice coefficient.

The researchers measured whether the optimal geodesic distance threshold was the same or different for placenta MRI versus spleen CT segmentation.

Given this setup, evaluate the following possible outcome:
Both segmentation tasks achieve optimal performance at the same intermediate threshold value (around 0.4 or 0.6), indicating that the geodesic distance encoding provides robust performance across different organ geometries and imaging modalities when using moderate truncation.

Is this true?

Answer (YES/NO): NO